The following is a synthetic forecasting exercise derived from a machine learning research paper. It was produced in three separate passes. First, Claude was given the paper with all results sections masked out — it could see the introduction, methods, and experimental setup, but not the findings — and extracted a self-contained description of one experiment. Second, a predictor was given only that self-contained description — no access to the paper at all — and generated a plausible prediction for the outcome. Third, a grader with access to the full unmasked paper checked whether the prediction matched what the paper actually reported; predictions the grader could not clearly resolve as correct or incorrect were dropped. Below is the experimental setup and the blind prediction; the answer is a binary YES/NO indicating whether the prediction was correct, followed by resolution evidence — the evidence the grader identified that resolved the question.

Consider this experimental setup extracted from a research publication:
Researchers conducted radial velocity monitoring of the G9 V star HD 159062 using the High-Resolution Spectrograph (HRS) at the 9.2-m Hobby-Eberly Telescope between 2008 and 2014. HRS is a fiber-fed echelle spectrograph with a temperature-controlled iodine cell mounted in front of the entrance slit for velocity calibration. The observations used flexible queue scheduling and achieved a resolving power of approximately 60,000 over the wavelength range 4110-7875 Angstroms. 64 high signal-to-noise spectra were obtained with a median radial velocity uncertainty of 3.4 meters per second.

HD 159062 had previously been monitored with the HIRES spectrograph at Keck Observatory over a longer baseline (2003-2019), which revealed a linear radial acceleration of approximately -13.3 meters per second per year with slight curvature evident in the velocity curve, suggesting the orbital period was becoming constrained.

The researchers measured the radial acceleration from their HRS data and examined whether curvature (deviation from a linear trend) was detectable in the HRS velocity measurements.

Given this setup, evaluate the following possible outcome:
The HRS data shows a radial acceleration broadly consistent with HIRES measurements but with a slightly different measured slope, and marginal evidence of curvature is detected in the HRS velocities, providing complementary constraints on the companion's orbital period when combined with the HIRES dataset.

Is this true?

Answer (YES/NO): NO